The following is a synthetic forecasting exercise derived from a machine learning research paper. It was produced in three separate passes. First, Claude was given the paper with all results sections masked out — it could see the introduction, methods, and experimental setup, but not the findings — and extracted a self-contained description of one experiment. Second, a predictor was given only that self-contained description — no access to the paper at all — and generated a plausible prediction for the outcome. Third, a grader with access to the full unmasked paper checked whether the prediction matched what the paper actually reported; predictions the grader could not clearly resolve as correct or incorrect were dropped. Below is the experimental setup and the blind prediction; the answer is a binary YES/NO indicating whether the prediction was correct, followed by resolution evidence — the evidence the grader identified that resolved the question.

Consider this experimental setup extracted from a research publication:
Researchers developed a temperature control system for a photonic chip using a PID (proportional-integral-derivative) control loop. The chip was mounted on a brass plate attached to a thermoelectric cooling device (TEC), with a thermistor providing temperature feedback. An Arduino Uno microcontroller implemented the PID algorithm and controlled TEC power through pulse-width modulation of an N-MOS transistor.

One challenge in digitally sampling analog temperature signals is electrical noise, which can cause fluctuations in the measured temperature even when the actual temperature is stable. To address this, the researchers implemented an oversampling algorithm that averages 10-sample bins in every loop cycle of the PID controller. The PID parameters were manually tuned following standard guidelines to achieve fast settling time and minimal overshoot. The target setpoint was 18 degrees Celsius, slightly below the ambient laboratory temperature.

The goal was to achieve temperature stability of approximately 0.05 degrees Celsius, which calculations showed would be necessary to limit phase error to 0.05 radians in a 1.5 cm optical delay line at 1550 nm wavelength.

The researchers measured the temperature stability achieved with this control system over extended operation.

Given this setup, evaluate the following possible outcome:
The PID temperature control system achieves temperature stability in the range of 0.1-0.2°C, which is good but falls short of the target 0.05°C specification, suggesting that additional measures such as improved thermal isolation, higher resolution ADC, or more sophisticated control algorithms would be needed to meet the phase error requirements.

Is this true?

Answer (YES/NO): NO